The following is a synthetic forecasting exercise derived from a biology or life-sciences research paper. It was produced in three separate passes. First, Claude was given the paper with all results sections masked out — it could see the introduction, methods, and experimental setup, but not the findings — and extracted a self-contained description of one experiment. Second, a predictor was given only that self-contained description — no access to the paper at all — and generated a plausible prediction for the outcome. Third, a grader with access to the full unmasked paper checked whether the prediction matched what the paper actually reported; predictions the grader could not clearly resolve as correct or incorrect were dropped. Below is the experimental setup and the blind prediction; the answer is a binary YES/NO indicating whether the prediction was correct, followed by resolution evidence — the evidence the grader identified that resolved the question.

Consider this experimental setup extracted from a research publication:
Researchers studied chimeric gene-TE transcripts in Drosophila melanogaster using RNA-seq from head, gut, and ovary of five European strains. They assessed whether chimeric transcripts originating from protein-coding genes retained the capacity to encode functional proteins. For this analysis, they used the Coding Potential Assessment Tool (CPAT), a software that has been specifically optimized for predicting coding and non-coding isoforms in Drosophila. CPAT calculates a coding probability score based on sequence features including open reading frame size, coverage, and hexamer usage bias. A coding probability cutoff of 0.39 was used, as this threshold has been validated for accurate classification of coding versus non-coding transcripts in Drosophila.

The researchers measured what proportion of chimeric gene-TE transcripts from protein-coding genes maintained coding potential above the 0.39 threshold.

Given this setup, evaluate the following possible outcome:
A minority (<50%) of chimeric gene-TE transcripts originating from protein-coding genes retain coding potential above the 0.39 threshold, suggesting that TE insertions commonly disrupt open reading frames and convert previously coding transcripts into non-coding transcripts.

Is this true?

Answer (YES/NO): NO